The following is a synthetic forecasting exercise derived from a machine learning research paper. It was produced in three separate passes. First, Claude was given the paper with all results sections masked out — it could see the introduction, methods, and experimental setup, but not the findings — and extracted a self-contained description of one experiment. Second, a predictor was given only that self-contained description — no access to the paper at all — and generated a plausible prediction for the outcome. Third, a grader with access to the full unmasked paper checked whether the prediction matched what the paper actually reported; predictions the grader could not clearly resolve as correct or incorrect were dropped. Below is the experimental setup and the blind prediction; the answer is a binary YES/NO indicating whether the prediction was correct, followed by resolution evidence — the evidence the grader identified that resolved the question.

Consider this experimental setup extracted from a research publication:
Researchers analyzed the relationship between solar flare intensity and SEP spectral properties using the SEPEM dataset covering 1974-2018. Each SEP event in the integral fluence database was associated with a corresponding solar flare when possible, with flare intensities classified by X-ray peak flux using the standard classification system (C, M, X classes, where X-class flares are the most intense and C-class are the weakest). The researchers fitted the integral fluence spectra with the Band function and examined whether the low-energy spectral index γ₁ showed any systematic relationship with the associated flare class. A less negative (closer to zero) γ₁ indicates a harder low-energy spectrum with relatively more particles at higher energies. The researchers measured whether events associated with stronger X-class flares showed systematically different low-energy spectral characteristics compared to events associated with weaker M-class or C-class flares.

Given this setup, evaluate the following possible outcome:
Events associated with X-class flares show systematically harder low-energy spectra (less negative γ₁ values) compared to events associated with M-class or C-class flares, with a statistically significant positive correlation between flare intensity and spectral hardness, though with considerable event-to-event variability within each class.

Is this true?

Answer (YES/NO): NO